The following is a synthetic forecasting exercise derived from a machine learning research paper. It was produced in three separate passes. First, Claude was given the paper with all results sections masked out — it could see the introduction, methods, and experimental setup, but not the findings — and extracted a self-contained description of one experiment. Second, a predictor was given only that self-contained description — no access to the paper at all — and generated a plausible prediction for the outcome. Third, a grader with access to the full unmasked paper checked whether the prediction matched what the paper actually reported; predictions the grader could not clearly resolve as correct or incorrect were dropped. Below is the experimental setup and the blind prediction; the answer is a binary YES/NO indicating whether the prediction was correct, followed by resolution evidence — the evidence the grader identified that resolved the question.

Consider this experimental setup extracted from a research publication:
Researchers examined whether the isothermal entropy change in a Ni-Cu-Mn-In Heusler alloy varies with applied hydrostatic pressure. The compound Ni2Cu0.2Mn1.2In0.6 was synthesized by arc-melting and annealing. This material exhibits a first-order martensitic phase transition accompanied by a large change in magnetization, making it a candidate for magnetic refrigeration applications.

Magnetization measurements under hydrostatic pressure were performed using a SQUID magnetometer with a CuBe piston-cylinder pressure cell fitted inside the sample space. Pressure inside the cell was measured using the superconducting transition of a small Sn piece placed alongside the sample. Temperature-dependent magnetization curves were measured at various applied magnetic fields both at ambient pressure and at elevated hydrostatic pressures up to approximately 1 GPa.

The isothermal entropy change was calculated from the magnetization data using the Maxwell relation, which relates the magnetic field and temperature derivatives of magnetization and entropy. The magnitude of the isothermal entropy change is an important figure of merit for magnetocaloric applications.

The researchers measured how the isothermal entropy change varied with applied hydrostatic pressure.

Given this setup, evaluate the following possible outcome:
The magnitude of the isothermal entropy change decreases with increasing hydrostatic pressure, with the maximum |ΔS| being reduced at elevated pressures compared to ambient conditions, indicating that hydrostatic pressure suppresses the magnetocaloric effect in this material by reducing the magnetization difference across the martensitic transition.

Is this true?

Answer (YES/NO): NO